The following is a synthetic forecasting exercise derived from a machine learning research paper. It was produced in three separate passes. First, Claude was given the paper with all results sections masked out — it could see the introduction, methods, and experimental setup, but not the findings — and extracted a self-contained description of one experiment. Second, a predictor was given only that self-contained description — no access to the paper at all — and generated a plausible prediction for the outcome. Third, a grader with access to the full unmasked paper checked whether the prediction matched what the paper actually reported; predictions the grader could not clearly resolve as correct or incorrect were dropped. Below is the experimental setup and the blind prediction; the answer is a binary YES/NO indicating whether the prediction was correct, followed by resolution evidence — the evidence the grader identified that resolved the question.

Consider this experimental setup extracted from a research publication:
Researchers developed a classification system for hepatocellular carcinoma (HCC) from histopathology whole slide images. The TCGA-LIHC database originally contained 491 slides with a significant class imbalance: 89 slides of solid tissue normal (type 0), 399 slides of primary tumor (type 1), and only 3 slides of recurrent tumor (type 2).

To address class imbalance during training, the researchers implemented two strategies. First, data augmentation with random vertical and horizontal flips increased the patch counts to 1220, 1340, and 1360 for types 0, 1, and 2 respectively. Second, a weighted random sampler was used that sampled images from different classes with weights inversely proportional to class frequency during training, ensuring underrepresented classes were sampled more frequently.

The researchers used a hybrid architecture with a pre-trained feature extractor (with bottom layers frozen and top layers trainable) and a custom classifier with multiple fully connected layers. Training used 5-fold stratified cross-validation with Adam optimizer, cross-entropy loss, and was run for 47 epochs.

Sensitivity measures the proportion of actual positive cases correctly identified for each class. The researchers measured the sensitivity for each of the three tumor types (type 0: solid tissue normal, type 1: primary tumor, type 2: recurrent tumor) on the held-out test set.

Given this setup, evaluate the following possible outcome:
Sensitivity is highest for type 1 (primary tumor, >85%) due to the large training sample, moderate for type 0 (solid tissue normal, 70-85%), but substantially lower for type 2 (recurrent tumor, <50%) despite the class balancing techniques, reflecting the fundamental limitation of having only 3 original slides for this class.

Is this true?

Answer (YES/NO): NO